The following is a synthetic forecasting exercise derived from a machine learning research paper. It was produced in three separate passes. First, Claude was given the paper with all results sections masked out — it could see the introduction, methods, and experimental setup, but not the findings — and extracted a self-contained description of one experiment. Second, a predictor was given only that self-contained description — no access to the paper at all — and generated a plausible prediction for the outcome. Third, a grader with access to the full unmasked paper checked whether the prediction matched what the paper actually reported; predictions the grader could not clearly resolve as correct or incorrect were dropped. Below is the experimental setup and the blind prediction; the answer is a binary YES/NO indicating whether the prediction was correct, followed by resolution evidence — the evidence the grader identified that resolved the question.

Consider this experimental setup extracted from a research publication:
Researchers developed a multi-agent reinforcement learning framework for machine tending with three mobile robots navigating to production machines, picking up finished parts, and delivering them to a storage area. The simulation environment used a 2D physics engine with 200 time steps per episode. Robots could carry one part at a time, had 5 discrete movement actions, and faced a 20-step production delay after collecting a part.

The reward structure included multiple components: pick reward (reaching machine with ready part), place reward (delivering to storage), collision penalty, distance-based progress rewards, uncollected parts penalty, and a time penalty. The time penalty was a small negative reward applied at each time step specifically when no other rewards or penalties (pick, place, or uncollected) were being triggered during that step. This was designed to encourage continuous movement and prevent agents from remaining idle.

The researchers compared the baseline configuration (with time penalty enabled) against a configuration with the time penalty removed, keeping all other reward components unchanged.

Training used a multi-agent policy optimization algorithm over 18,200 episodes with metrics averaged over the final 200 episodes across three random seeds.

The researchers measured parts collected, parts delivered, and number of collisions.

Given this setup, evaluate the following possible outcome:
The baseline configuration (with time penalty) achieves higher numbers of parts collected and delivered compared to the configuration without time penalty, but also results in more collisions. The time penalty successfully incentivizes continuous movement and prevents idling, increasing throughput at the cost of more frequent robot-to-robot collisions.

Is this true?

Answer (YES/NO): NO